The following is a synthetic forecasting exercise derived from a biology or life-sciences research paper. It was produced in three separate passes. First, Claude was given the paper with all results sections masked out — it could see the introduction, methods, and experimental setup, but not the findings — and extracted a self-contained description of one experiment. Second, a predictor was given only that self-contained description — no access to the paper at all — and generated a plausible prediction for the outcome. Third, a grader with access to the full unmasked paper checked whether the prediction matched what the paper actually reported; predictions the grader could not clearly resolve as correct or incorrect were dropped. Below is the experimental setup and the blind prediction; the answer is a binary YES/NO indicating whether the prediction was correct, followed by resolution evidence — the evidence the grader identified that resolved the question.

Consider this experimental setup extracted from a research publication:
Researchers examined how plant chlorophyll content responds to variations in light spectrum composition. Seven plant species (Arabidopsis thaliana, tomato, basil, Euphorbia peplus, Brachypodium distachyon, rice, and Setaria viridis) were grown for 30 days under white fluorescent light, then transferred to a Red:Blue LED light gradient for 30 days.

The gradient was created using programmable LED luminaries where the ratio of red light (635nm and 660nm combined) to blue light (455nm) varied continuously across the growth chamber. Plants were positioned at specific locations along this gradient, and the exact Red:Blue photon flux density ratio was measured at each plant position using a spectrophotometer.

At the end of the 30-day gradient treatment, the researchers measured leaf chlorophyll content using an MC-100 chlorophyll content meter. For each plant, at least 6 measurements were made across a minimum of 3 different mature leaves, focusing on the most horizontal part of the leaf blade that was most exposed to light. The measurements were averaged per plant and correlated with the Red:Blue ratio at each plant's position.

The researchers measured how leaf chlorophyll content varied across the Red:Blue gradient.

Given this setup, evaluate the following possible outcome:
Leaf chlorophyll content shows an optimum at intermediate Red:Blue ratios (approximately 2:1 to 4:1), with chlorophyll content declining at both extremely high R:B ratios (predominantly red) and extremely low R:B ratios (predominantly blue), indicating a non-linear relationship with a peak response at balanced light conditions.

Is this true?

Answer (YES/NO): NO